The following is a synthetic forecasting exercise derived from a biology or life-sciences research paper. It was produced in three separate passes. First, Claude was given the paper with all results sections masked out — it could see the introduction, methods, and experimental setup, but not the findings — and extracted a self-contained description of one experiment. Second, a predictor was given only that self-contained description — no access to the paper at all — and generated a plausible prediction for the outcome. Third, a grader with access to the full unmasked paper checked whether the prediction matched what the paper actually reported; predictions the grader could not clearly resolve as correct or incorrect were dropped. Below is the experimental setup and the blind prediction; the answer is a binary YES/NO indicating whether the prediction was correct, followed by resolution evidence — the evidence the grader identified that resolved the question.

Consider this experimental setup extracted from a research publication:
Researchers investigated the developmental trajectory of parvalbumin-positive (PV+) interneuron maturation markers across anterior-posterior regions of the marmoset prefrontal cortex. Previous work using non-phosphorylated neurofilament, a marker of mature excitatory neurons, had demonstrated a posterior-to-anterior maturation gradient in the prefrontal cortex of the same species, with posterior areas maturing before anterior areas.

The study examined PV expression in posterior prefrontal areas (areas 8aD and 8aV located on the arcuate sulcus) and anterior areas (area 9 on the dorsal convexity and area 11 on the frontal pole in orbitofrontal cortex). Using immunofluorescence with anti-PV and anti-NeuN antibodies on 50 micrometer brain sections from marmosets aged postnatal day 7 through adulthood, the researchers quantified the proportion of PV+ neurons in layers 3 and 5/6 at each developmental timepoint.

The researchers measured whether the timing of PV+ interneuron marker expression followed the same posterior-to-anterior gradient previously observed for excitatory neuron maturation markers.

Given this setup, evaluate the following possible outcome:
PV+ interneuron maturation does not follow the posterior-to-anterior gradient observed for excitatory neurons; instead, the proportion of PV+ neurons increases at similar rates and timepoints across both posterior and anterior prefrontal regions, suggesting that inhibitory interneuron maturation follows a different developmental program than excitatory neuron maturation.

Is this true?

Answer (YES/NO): YES